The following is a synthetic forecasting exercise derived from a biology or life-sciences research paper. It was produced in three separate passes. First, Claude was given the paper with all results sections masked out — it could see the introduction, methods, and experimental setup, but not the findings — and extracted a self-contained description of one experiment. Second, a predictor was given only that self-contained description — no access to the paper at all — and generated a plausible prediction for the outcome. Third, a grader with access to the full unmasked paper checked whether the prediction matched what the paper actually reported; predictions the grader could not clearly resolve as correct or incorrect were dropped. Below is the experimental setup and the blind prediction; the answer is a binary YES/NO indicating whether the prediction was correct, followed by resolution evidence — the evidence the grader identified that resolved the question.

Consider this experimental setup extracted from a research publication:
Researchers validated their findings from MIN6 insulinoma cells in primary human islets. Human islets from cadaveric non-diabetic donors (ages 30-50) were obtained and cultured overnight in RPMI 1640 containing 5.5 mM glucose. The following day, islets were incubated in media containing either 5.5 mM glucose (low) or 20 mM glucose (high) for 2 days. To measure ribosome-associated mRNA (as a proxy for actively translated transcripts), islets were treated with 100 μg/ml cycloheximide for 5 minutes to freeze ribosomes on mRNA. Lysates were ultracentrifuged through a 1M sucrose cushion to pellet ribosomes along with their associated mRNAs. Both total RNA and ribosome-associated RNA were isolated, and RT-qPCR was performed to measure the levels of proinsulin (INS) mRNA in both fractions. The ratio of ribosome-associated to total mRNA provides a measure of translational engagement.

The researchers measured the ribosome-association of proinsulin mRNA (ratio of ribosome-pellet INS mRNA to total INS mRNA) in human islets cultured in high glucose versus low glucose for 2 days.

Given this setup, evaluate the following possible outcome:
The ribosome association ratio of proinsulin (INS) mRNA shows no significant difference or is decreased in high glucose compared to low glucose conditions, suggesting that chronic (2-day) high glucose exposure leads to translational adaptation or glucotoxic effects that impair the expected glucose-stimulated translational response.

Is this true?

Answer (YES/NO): YES